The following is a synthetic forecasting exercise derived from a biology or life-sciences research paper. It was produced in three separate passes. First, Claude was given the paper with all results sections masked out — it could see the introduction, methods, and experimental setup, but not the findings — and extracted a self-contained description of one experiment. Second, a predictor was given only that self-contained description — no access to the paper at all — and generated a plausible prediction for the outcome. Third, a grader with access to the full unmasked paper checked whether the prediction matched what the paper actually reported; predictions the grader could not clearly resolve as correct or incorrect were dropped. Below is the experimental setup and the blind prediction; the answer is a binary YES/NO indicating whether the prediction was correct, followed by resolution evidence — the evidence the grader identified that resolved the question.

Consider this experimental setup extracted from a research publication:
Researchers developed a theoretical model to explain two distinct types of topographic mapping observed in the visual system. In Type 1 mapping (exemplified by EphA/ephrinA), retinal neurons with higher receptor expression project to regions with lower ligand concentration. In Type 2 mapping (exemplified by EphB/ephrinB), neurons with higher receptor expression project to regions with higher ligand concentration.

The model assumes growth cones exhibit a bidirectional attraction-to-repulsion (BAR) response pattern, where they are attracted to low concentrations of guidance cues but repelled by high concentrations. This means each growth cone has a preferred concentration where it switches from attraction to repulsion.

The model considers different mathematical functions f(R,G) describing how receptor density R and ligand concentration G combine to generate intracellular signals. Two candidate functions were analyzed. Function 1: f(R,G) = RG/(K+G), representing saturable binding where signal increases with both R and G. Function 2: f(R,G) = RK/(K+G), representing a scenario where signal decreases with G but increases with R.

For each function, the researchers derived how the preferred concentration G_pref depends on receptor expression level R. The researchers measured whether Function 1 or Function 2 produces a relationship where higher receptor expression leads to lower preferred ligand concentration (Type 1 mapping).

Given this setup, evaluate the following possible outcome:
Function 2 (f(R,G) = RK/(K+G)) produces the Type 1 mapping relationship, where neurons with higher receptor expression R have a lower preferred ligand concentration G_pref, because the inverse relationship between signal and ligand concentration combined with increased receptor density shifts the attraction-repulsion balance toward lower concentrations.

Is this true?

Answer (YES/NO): NO